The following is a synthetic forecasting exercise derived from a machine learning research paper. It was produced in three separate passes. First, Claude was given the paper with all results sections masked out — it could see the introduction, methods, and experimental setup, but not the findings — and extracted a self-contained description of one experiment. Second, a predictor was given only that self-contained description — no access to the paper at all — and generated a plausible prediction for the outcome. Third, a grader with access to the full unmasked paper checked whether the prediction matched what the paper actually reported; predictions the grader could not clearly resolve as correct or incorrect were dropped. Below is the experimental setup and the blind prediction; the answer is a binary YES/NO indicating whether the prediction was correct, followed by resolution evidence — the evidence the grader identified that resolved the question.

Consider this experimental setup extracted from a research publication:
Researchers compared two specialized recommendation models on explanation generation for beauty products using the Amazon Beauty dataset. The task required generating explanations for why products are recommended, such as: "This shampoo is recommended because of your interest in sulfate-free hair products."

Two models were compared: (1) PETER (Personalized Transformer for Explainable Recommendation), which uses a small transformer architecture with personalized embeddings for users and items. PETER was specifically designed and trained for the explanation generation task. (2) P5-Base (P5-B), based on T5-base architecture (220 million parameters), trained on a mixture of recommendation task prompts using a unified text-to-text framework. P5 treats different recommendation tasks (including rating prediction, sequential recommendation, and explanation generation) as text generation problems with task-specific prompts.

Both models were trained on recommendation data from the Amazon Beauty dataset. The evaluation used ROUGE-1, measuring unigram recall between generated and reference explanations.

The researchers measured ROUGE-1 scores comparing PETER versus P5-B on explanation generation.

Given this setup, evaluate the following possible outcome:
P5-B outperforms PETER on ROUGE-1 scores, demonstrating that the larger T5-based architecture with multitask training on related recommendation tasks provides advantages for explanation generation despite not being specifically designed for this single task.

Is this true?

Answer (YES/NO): YES